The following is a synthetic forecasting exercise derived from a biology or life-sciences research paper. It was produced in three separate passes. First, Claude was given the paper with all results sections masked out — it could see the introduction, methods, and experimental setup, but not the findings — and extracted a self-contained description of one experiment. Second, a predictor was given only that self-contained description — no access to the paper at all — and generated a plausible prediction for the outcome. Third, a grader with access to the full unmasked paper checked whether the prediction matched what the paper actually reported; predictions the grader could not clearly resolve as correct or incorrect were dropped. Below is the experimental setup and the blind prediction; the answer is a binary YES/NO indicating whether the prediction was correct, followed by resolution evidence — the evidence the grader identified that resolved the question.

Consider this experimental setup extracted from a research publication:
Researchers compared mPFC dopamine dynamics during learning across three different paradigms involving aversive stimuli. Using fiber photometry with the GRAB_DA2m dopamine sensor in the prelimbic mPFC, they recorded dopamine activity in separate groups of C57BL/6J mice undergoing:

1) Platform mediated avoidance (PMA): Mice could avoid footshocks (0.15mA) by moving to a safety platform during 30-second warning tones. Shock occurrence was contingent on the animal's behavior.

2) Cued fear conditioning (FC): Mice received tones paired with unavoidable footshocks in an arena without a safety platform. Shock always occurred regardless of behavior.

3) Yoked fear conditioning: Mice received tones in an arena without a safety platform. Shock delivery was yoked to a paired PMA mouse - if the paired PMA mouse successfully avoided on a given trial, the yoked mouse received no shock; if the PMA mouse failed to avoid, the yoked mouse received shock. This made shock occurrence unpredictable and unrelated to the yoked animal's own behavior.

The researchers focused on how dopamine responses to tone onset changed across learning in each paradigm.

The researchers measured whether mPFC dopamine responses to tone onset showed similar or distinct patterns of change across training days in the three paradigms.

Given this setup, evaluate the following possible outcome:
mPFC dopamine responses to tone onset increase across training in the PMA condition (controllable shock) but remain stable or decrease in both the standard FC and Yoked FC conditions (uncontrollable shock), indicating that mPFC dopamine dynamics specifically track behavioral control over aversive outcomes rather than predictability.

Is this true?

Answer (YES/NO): NO